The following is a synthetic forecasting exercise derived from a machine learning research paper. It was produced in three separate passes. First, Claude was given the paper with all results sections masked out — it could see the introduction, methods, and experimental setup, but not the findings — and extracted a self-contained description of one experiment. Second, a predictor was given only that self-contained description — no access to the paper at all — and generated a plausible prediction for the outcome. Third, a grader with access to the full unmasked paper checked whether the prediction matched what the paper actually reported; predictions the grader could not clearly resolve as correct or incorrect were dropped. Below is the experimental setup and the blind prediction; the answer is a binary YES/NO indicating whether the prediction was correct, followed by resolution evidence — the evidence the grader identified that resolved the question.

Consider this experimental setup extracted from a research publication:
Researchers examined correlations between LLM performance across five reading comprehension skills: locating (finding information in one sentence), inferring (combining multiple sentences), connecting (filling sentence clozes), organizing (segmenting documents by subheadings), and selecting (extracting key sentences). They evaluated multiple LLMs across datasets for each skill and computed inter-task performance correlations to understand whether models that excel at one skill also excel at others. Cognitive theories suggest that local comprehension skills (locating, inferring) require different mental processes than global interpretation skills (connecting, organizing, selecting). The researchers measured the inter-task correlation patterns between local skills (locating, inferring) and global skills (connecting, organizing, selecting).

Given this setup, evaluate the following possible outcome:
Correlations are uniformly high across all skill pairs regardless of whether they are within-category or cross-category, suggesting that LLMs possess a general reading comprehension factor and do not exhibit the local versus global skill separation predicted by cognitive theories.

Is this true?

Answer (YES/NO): NO